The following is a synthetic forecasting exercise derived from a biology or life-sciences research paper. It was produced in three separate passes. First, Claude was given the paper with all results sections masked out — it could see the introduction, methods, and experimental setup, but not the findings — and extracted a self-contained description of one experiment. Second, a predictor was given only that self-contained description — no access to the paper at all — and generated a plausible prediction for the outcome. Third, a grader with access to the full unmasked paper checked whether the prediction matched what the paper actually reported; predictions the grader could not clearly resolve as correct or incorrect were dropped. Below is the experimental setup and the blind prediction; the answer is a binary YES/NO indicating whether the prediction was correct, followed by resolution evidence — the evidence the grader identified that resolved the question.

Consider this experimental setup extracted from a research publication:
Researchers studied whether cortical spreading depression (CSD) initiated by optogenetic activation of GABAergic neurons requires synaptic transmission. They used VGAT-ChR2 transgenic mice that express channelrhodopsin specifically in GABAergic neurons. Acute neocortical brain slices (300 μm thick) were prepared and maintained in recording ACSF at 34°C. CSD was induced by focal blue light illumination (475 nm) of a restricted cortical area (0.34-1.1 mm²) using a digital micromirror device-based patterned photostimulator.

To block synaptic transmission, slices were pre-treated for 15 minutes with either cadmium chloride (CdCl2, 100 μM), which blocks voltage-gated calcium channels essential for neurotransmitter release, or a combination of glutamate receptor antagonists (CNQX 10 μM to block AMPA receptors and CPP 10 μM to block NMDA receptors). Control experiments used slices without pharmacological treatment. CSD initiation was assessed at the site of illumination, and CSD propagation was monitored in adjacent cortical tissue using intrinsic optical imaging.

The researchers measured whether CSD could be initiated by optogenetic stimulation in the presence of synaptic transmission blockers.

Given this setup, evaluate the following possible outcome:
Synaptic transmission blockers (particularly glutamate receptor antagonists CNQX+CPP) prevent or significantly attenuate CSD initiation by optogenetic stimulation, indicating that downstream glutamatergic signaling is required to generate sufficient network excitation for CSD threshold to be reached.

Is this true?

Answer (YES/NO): NO